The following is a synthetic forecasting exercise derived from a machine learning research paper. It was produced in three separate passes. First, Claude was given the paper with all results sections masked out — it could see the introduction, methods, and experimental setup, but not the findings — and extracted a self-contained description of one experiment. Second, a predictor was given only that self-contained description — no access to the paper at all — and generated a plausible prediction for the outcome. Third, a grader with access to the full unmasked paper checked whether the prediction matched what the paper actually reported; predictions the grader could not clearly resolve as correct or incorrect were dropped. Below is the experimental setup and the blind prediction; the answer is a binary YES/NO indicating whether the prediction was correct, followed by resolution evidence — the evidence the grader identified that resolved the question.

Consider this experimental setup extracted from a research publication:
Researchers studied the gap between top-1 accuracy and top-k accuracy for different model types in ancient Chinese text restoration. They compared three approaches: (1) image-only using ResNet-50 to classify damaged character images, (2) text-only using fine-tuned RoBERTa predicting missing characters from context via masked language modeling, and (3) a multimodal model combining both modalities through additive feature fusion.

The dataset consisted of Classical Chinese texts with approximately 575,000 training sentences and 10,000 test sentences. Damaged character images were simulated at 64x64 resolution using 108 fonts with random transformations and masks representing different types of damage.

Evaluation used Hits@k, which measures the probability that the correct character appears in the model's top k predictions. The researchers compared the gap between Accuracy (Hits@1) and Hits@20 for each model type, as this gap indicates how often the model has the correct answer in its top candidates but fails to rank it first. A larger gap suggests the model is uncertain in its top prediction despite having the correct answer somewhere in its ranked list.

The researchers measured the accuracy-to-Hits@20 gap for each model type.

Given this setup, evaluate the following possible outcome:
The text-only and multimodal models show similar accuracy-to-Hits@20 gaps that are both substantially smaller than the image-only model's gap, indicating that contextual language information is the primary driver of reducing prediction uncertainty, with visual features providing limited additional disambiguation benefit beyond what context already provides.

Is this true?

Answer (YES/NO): NO